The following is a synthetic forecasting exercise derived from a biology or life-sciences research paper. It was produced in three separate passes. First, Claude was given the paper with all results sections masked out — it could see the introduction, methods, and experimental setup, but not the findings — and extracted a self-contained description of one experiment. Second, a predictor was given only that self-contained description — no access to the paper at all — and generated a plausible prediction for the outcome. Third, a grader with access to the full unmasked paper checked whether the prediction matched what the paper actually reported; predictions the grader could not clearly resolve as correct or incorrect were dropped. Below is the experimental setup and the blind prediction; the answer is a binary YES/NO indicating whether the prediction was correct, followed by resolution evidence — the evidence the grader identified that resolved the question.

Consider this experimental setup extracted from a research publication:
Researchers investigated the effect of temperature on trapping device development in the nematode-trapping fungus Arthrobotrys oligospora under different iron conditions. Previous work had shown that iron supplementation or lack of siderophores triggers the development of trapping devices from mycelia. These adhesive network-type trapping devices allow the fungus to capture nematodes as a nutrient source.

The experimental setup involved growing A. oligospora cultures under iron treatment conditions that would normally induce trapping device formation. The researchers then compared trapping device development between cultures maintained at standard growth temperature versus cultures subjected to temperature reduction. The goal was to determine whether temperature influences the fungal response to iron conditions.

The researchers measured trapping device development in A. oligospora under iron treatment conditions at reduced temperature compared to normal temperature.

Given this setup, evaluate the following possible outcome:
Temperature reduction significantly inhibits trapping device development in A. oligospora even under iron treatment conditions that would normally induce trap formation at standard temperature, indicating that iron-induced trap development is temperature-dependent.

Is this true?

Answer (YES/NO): YES